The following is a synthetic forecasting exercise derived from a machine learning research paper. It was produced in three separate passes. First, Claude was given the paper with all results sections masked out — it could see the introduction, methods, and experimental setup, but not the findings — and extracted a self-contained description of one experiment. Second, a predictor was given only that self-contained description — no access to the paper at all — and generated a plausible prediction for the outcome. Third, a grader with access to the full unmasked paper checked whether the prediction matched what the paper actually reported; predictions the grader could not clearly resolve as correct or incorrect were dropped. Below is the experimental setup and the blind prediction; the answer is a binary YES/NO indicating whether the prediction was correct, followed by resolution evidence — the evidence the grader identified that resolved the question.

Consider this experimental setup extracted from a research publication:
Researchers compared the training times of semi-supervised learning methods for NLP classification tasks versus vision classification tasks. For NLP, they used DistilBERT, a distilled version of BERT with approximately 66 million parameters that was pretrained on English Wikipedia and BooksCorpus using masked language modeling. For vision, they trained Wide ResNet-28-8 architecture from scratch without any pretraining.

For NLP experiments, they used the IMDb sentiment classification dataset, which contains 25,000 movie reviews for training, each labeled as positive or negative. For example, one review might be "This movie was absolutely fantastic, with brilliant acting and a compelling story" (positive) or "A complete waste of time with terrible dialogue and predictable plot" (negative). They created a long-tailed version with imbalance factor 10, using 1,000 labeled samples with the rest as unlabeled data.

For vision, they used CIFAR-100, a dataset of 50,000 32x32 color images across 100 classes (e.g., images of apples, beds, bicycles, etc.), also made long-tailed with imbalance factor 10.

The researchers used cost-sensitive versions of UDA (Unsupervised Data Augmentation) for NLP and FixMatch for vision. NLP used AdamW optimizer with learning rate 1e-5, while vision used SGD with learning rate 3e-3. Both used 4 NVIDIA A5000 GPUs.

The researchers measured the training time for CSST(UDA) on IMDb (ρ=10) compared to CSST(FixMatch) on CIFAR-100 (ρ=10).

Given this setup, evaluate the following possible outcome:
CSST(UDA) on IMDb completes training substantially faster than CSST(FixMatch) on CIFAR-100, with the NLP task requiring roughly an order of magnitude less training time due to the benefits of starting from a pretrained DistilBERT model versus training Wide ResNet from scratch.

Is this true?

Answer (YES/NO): NO